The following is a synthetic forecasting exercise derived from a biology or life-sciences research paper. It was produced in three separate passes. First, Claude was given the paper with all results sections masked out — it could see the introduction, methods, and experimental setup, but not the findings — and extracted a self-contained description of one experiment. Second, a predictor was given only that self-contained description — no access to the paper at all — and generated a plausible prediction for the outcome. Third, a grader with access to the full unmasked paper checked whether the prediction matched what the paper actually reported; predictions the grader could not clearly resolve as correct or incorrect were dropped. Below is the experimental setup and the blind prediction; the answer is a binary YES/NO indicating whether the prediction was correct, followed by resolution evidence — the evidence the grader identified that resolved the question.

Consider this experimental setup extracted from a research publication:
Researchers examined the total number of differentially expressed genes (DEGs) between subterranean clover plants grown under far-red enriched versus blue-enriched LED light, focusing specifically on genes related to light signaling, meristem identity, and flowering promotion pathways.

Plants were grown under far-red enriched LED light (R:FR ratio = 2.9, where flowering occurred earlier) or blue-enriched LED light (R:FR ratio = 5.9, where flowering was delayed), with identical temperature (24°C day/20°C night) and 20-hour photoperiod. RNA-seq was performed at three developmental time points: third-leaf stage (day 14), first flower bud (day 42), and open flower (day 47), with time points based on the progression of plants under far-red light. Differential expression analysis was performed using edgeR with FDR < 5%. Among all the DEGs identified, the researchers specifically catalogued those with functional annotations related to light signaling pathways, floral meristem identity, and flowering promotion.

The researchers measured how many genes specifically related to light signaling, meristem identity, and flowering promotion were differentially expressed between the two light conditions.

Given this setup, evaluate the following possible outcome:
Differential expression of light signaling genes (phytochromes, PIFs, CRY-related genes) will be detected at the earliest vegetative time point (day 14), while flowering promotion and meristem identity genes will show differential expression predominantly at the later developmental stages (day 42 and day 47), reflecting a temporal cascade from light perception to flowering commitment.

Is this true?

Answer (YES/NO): NO